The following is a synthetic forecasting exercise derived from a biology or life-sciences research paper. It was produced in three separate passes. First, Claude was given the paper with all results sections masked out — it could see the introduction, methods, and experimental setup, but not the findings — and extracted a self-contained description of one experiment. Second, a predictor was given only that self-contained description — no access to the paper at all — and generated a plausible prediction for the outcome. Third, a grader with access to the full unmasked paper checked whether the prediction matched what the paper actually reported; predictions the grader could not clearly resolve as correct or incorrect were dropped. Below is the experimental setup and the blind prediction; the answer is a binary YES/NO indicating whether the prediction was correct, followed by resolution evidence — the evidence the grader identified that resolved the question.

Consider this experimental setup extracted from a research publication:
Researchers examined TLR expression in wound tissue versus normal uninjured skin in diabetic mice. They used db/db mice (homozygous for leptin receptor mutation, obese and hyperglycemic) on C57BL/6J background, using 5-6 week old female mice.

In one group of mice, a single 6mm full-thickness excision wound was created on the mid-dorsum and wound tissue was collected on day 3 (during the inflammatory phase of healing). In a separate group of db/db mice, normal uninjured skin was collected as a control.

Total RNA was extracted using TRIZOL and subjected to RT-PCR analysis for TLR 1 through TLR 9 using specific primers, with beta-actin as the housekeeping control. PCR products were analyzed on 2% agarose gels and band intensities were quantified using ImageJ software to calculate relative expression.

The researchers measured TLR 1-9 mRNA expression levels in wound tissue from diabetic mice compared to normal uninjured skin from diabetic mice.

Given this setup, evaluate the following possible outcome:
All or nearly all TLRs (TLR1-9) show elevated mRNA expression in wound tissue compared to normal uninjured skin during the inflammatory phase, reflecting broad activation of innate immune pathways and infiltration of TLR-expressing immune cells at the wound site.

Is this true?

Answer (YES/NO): NO